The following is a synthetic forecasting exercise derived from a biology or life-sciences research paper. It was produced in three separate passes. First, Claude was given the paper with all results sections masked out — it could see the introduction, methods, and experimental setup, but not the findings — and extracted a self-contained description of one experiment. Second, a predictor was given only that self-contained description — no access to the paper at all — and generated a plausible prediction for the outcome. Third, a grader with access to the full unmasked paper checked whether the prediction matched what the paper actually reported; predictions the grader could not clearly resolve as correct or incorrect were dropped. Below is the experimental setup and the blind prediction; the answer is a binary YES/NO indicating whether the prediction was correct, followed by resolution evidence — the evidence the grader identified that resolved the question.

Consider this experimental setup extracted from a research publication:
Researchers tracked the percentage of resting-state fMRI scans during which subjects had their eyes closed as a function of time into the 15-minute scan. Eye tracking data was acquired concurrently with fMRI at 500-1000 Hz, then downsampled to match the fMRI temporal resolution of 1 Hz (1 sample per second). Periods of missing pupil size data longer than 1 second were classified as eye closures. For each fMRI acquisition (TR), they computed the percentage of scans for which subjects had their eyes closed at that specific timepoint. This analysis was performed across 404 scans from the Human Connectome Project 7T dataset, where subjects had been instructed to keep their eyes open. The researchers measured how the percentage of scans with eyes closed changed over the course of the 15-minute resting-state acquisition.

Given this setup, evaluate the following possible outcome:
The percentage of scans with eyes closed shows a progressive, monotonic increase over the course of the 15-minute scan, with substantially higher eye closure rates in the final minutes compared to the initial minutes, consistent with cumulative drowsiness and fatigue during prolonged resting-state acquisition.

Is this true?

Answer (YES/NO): YES